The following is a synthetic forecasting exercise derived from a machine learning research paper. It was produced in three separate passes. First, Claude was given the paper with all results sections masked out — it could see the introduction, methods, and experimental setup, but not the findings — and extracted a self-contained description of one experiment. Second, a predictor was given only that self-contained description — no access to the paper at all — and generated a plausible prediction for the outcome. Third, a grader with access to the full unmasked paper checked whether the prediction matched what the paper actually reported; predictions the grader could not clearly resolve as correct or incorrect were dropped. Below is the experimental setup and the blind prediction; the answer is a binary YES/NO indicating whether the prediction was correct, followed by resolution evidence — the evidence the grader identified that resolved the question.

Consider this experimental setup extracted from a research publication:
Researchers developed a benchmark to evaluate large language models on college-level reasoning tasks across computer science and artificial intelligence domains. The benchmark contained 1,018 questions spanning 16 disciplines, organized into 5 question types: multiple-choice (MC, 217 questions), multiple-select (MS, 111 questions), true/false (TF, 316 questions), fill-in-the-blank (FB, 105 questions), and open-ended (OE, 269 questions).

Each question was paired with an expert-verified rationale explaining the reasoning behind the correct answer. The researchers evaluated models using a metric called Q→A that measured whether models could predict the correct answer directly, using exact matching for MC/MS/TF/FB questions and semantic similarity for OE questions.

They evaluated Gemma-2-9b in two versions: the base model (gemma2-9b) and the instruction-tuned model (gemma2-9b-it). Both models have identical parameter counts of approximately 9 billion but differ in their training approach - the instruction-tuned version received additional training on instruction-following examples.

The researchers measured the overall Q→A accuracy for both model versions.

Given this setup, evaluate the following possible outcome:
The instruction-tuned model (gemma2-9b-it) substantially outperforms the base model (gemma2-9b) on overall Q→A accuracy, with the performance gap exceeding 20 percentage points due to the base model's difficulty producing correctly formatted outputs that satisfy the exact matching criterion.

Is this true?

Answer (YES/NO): YES